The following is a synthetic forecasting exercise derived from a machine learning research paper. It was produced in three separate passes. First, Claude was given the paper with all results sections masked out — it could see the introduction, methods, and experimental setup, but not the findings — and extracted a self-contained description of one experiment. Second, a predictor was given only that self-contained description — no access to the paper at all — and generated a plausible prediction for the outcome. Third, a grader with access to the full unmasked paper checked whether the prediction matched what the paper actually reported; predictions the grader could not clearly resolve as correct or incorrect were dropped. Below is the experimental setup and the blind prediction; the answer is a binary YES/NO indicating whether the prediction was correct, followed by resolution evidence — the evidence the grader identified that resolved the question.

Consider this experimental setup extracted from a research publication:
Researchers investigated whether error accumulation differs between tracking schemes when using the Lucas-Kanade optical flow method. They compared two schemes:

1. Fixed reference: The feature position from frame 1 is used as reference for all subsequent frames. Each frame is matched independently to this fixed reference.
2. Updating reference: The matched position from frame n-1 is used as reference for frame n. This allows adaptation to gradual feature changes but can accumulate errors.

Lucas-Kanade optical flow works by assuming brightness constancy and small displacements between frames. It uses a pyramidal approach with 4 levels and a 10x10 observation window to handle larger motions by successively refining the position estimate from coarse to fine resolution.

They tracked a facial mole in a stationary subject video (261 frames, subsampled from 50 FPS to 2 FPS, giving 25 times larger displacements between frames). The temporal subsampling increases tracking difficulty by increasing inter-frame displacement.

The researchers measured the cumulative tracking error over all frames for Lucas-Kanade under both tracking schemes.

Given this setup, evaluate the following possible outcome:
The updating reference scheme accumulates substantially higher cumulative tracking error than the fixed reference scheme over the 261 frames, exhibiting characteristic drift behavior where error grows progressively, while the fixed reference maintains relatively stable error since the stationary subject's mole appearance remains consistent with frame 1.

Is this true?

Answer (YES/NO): YES